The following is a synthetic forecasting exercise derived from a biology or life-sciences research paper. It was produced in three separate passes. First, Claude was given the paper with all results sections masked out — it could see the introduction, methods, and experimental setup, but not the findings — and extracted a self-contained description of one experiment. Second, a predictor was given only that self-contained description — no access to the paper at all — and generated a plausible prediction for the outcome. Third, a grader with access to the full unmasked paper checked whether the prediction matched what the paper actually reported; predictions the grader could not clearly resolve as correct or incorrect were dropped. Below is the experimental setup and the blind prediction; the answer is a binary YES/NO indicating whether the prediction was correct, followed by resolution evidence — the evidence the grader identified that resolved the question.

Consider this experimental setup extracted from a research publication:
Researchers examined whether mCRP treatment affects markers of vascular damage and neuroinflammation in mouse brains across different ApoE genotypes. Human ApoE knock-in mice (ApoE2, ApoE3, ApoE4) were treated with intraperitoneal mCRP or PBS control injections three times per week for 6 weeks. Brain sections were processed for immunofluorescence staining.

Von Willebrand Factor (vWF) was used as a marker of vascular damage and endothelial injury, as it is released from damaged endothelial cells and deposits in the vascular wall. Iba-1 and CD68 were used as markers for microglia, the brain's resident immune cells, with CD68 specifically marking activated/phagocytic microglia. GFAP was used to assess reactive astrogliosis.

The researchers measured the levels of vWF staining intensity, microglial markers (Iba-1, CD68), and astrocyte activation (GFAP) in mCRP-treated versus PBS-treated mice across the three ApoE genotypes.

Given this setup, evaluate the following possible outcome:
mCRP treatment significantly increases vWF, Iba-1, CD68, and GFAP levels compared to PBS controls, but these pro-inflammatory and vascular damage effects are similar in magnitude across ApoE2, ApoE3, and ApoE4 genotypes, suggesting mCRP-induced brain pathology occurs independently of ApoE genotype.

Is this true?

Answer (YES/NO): NO